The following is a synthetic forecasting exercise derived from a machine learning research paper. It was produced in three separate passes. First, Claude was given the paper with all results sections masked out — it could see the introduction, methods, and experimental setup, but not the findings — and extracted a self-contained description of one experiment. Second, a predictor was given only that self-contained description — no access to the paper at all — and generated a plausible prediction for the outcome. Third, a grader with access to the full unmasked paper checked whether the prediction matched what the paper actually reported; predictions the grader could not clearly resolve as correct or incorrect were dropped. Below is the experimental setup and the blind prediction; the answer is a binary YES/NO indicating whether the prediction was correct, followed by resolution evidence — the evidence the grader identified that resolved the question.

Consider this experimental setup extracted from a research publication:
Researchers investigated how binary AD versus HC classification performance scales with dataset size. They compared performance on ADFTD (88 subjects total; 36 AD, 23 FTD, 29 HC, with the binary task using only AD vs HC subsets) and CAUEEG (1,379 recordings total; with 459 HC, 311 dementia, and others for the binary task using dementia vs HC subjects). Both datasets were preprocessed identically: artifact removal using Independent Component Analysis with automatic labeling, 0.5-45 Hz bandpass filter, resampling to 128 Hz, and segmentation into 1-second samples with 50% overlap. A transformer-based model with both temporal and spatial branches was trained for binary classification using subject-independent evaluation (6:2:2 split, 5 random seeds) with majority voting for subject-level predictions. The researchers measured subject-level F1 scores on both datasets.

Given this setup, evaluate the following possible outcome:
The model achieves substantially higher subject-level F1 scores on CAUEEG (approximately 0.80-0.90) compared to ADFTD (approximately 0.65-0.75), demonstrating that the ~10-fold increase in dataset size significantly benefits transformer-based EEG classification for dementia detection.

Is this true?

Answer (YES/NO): NO